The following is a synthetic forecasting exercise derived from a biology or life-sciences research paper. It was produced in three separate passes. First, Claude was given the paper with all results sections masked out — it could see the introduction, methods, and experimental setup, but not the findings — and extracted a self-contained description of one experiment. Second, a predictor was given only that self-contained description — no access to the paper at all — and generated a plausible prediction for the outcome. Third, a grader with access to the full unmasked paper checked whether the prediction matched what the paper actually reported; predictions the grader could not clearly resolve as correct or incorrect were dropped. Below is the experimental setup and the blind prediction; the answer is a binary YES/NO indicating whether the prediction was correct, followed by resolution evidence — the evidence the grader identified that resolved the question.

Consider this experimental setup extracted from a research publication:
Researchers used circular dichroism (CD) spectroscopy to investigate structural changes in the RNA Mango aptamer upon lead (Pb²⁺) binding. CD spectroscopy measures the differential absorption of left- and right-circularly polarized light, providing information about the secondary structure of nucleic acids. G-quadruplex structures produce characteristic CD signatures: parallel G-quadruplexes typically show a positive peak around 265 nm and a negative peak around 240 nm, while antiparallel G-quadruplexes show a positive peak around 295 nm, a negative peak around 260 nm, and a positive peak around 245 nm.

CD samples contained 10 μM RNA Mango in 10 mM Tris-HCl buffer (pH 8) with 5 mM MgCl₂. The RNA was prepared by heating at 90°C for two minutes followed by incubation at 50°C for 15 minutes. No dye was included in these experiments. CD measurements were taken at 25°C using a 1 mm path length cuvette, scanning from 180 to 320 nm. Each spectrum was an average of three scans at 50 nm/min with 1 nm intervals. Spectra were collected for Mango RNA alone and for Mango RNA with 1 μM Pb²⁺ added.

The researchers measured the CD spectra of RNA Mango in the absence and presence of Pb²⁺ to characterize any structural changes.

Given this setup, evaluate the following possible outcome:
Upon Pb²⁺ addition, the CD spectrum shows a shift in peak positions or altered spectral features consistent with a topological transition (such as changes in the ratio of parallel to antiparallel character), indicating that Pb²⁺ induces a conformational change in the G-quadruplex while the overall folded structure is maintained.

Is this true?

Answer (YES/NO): NO